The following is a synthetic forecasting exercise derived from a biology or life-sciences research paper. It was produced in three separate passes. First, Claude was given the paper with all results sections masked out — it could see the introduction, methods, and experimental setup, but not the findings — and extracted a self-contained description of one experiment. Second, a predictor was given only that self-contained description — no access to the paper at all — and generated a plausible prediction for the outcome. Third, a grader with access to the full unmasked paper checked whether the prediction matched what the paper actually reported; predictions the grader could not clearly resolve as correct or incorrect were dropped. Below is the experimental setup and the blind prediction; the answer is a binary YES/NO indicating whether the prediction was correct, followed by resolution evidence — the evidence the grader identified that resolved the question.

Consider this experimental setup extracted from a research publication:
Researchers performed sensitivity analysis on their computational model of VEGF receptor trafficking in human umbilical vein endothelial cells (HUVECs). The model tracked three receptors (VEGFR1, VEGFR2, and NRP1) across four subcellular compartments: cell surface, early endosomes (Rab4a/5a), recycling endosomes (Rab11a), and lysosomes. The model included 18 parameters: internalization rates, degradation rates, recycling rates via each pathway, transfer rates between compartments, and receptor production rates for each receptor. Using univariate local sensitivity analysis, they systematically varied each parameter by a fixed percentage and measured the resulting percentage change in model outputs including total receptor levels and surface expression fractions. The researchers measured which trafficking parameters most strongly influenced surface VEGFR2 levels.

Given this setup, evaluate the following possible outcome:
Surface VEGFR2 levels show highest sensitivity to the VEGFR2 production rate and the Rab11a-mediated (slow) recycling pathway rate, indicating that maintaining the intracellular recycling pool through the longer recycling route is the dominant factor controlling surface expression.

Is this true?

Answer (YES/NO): NO